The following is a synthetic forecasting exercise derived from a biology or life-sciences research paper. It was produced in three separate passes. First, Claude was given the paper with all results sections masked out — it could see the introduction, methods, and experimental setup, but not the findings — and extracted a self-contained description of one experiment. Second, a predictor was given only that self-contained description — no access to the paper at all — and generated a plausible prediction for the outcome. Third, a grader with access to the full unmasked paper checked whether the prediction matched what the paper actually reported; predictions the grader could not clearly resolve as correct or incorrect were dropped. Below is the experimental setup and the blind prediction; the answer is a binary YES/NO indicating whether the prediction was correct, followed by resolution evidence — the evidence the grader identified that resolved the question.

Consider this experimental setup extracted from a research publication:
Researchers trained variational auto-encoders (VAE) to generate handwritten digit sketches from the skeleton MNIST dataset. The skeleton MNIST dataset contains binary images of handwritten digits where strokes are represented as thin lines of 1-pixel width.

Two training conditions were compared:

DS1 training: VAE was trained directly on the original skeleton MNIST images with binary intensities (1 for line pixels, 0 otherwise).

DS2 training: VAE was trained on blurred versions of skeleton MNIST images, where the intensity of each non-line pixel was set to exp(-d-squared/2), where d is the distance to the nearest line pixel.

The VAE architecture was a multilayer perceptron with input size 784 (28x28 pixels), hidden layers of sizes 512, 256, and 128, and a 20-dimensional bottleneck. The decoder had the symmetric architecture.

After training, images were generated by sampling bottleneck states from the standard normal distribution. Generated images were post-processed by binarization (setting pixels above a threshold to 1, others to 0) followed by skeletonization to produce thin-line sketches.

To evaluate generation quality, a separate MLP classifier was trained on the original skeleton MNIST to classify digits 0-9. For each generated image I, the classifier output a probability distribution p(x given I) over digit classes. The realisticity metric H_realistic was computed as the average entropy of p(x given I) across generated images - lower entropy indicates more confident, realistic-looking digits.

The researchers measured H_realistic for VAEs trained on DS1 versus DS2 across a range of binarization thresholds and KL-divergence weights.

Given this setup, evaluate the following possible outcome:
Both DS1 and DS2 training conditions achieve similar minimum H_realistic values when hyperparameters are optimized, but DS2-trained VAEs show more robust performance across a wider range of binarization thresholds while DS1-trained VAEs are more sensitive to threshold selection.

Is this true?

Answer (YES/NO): NO